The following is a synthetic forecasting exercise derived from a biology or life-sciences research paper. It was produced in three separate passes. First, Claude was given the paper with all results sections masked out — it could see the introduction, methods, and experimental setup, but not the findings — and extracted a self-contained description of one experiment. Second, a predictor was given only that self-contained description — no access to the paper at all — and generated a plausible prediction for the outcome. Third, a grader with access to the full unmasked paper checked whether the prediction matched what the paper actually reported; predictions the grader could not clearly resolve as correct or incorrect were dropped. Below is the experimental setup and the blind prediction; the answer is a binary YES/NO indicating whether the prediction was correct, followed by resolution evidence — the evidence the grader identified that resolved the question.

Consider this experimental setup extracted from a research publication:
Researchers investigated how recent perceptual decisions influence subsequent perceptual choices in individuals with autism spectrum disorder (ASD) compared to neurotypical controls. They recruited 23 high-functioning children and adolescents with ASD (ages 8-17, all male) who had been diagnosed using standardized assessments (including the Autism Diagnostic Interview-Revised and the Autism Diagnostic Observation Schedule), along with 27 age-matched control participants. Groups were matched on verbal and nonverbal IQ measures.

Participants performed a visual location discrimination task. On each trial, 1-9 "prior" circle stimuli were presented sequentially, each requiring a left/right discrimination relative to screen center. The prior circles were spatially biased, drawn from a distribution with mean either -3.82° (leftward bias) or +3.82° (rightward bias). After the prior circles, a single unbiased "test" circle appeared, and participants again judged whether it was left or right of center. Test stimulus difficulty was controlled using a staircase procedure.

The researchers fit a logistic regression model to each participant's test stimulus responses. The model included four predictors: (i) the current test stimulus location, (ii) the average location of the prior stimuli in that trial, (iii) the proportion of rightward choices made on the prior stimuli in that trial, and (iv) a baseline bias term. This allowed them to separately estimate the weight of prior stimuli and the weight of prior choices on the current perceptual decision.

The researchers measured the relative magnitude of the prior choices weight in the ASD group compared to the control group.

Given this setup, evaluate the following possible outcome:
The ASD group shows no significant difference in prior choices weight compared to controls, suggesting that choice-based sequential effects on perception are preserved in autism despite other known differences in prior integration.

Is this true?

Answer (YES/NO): NO